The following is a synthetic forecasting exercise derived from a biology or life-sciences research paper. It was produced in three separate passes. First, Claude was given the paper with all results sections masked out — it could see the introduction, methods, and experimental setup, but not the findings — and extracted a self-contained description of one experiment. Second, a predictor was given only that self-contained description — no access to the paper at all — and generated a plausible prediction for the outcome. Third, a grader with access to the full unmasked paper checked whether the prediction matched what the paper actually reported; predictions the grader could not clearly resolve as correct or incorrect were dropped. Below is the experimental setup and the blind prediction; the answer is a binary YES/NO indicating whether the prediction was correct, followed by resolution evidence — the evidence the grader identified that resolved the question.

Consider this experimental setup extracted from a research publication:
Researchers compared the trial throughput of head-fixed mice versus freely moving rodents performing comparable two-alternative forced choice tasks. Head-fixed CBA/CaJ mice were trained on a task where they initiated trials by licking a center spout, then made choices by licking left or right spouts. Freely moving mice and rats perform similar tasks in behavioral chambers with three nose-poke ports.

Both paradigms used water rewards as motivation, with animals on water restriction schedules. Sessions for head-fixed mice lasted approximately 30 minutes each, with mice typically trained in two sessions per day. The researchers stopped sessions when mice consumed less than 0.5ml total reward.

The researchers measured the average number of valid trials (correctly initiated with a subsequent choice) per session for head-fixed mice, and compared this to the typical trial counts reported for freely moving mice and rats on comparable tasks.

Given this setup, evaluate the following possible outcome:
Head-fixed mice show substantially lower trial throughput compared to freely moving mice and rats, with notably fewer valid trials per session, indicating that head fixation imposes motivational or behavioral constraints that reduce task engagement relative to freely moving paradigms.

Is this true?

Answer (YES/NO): YES